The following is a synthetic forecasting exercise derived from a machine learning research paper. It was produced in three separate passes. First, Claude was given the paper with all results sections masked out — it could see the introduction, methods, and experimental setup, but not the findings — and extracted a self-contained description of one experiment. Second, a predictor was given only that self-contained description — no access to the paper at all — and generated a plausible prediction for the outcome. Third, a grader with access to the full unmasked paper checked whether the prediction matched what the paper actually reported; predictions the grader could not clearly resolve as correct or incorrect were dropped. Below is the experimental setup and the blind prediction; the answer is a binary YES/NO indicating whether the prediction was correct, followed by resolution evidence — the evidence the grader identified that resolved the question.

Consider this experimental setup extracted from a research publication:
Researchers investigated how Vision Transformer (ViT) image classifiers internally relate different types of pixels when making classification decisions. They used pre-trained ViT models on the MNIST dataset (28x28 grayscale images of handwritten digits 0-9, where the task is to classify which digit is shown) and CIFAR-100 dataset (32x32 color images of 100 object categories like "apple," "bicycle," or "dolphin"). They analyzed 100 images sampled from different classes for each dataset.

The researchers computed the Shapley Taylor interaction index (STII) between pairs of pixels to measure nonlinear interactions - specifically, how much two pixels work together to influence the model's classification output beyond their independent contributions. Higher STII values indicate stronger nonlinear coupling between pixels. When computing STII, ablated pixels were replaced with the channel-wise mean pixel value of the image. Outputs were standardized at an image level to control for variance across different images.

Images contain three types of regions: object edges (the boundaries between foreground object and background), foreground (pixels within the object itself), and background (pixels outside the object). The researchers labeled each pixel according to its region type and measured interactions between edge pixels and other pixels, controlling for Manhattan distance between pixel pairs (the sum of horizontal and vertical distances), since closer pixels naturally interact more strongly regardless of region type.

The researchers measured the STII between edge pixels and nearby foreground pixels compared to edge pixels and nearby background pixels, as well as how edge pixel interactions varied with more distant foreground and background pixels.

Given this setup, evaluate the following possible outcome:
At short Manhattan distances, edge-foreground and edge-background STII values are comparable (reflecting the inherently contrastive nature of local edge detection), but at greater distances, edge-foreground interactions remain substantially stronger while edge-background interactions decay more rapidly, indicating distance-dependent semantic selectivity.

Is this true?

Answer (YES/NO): NO